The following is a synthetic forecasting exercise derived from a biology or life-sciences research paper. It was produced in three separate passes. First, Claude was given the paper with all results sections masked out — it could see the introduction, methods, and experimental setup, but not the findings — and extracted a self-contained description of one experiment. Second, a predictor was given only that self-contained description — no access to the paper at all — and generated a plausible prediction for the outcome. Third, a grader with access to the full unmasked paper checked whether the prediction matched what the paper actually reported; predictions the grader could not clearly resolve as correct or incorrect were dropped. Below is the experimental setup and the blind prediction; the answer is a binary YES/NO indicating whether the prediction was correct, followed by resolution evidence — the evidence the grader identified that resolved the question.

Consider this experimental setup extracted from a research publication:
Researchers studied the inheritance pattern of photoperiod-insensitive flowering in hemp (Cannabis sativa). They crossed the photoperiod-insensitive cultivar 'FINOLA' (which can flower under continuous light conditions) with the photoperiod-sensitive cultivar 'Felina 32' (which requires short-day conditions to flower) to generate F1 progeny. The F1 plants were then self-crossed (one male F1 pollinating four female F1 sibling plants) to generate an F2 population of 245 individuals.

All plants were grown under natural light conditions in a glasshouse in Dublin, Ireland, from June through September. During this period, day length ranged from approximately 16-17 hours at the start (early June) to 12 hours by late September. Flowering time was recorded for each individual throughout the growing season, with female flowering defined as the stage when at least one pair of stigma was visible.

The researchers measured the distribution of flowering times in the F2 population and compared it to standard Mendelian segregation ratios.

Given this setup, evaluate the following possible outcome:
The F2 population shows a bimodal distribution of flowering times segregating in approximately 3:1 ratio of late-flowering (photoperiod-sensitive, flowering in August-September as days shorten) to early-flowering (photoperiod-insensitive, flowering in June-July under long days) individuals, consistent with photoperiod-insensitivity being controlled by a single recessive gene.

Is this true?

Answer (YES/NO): NO